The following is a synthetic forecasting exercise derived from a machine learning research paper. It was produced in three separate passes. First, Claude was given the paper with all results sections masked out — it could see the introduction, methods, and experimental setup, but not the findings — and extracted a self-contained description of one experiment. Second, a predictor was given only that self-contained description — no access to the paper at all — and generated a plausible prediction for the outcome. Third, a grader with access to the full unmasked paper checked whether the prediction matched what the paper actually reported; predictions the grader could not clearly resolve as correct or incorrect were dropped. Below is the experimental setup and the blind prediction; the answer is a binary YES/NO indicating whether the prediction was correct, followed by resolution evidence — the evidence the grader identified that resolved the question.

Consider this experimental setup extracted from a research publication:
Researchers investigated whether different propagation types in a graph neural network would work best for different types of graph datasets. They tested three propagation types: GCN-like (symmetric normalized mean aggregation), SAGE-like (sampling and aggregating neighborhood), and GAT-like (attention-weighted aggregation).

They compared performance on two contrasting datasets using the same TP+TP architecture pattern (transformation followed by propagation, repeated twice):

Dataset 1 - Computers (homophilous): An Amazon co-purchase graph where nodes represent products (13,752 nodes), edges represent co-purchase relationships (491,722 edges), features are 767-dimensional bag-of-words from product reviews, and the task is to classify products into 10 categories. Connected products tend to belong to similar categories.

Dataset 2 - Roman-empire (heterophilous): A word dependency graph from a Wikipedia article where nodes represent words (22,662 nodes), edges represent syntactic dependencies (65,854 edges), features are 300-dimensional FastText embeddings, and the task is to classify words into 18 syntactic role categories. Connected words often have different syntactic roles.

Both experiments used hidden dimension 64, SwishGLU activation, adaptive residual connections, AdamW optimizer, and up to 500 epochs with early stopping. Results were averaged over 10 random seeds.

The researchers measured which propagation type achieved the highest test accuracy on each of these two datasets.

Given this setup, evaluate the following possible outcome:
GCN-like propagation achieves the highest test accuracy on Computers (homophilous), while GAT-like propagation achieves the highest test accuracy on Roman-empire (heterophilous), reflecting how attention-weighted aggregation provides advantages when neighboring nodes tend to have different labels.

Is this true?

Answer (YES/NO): NO